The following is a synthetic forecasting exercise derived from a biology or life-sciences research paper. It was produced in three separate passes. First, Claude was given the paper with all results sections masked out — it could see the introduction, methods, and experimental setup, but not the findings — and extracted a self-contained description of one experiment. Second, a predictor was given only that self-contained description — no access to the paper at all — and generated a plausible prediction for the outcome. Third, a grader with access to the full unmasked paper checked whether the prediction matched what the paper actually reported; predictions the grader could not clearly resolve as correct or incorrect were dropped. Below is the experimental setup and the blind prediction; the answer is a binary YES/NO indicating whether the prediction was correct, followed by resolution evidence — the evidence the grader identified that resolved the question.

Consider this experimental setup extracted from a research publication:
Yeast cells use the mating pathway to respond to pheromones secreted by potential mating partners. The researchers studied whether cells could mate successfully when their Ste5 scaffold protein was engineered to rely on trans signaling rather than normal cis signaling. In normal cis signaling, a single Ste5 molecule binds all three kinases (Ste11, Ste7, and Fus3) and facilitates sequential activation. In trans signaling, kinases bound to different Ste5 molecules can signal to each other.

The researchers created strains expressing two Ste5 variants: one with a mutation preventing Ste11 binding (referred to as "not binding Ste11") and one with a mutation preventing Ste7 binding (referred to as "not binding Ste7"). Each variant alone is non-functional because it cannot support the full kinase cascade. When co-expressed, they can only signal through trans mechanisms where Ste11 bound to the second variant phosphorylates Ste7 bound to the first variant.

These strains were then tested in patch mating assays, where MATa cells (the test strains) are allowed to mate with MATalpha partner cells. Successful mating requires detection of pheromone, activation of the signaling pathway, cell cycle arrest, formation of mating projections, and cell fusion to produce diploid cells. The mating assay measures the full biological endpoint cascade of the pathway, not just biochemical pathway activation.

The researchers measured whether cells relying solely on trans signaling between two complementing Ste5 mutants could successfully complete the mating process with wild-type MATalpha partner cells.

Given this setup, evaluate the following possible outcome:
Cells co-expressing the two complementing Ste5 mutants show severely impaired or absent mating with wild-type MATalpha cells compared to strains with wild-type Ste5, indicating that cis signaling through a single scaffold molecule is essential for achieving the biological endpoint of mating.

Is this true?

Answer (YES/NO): NO